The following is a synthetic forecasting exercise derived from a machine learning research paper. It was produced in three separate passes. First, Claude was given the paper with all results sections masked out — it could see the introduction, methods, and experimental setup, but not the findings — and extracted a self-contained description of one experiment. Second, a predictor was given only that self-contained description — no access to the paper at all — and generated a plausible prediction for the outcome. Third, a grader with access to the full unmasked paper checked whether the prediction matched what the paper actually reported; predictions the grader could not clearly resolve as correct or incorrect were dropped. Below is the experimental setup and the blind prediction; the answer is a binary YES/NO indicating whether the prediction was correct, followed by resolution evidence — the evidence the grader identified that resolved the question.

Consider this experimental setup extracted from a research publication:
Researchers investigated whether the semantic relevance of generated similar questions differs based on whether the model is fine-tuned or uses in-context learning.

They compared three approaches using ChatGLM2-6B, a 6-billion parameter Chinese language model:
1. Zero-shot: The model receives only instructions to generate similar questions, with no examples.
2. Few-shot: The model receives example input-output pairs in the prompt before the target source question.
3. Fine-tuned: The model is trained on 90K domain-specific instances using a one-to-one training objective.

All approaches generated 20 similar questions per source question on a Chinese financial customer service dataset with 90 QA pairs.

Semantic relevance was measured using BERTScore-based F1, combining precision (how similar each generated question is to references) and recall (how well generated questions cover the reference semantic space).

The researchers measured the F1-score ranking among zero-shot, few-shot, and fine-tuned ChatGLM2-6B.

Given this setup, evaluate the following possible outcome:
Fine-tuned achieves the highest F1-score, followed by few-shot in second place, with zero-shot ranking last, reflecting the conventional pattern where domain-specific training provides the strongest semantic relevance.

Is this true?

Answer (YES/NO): NO